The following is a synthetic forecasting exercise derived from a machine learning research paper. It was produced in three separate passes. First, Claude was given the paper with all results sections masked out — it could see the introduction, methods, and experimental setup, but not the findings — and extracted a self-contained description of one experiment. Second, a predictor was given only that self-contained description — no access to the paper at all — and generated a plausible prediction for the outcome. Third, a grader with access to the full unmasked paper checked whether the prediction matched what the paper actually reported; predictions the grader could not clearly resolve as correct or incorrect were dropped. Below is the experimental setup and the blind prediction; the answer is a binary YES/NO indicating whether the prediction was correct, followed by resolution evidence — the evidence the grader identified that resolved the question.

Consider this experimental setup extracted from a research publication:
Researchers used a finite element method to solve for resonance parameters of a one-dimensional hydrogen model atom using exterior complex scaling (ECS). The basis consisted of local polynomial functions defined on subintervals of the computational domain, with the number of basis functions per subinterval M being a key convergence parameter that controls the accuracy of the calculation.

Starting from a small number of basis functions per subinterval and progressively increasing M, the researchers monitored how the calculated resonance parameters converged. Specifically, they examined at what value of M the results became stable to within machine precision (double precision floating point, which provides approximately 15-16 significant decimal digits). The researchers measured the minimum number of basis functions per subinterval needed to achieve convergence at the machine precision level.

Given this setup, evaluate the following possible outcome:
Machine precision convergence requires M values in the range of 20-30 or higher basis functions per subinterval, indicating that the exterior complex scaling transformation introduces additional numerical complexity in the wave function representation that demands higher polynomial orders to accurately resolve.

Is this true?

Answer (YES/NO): NO